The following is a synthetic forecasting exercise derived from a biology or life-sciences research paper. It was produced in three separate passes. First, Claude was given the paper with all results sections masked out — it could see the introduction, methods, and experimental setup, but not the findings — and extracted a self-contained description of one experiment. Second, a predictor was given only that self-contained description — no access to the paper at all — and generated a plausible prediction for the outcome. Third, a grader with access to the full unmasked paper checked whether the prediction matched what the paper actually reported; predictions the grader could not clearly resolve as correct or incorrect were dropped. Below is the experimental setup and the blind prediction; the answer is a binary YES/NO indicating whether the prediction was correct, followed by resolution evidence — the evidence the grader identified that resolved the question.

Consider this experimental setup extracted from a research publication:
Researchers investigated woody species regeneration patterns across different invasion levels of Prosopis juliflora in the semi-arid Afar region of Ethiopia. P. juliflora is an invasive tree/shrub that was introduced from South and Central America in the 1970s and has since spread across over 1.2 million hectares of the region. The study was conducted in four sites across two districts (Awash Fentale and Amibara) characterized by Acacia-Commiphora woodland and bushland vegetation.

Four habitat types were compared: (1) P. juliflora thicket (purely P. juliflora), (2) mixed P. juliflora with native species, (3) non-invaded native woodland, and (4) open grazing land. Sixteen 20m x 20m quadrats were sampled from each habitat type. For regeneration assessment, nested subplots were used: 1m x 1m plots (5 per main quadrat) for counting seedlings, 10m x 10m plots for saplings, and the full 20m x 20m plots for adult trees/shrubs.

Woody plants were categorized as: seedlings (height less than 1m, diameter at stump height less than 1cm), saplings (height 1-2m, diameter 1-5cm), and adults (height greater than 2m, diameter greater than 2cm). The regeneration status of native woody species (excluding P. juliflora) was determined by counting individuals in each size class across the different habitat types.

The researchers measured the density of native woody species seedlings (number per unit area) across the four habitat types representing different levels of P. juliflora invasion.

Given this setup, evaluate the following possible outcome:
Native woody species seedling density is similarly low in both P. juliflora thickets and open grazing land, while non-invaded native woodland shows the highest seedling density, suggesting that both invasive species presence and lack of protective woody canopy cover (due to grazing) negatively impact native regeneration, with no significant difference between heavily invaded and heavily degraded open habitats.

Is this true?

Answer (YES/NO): NO